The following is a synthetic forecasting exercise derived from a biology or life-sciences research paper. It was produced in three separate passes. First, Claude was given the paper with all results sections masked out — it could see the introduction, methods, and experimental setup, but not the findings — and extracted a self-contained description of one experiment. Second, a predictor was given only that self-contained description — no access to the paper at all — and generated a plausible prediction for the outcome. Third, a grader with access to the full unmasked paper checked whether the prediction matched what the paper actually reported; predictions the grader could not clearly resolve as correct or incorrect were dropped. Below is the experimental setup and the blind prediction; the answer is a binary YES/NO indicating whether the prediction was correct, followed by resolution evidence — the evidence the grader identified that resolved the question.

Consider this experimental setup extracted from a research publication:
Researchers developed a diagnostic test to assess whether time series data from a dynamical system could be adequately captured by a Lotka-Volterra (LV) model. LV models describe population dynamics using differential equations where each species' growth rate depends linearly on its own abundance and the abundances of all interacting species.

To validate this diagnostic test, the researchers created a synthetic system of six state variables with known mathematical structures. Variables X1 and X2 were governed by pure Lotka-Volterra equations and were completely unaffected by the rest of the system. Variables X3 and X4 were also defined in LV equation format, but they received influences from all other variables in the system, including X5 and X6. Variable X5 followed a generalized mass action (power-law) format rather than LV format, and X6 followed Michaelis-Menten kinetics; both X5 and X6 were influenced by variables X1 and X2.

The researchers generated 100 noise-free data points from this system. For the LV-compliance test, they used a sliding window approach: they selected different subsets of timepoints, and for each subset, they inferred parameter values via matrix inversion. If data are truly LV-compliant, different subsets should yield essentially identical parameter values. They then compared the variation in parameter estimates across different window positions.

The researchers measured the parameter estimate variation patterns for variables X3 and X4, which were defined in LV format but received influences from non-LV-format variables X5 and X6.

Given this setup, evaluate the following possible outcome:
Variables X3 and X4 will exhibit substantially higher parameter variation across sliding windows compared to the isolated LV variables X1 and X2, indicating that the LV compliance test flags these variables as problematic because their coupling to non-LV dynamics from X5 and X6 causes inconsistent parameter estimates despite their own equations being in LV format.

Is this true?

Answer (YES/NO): YES